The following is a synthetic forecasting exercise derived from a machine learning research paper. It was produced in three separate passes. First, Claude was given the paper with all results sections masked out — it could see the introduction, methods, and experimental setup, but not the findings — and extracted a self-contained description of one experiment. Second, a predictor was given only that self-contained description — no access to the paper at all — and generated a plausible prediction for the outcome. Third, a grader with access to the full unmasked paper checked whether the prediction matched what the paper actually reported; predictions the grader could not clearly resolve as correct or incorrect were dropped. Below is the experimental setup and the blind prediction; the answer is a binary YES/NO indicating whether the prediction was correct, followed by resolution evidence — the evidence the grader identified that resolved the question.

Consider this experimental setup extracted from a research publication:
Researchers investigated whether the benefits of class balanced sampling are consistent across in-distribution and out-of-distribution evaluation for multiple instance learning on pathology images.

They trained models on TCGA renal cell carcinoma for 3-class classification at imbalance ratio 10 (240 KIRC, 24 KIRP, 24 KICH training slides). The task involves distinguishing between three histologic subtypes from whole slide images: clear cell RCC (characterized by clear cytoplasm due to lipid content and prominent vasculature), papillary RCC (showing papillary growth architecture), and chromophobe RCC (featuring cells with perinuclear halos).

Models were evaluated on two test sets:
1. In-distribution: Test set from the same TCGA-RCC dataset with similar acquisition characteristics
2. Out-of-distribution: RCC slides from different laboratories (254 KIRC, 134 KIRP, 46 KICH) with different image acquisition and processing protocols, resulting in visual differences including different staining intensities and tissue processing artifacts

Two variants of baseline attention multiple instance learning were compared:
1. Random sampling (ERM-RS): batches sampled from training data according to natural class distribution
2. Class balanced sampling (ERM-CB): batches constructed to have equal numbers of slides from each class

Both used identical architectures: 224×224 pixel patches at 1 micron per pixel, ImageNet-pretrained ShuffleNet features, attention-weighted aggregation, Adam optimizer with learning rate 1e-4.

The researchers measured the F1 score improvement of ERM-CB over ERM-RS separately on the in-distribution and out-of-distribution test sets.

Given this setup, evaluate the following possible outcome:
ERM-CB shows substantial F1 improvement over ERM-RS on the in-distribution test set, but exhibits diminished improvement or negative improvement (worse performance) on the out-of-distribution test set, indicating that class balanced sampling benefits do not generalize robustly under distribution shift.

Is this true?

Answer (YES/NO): NO